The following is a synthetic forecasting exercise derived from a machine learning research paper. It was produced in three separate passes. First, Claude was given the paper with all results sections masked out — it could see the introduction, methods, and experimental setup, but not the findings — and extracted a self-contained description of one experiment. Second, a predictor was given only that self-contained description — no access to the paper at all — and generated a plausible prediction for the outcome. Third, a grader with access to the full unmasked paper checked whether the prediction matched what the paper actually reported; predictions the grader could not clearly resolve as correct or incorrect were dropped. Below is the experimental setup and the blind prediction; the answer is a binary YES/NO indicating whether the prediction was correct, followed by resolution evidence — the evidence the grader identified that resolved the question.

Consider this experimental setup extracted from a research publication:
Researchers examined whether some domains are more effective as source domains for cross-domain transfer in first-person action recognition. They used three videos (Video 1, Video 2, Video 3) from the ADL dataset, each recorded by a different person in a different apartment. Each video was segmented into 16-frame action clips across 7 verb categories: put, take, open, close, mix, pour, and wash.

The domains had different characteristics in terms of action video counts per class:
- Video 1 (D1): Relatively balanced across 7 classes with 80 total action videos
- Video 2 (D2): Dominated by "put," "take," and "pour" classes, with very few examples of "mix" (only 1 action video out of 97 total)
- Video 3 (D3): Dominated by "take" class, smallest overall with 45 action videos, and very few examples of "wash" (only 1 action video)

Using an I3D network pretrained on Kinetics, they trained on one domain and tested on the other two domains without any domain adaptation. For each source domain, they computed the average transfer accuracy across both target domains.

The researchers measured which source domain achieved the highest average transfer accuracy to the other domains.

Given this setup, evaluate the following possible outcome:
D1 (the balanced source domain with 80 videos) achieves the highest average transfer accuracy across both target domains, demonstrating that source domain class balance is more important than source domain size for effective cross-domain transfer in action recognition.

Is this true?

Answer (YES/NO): YES